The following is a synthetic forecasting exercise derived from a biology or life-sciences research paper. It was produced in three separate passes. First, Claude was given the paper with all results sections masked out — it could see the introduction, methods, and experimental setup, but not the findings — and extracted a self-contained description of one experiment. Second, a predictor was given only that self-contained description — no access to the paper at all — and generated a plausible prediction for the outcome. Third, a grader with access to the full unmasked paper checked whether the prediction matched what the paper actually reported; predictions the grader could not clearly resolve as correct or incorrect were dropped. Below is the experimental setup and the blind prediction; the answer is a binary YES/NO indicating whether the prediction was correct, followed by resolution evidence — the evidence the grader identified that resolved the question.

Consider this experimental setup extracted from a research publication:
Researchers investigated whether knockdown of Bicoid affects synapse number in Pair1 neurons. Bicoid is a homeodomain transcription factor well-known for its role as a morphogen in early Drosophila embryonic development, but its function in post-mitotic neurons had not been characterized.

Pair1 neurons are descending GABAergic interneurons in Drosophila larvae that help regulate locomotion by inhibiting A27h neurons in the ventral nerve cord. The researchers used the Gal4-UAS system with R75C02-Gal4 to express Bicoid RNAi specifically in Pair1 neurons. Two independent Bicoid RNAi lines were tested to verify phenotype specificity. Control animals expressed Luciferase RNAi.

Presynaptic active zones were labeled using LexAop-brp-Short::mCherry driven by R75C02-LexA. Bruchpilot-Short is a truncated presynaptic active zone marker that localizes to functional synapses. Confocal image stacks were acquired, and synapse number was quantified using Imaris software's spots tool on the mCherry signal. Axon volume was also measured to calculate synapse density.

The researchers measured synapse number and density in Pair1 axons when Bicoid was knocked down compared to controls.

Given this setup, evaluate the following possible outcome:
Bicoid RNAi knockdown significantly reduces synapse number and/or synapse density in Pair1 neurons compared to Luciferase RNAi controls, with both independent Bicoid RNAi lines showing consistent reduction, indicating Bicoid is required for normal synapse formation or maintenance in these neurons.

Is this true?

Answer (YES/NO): NO